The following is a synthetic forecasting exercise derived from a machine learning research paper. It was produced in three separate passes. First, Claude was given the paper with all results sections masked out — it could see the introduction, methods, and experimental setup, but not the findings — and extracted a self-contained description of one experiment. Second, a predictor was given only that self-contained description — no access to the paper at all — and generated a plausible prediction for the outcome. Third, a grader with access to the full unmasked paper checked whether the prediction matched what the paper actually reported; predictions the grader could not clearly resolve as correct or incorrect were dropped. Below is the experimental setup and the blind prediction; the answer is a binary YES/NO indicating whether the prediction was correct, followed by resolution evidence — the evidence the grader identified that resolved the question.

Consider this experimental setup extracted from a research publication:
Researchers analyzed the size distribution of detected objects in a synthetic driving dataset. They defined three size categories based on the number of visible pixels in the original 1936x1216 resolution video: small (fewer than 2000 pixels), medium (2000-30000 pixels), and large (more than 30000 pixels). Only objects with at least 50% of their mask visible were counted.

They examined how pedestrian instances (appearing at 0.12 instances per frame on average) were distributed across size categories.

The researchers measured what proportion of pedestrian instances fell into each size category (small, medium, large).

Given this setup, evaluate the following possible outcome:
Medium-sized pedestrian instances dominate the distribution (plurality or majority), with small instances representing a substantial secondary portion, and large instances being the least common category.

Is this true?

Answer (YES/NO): NO